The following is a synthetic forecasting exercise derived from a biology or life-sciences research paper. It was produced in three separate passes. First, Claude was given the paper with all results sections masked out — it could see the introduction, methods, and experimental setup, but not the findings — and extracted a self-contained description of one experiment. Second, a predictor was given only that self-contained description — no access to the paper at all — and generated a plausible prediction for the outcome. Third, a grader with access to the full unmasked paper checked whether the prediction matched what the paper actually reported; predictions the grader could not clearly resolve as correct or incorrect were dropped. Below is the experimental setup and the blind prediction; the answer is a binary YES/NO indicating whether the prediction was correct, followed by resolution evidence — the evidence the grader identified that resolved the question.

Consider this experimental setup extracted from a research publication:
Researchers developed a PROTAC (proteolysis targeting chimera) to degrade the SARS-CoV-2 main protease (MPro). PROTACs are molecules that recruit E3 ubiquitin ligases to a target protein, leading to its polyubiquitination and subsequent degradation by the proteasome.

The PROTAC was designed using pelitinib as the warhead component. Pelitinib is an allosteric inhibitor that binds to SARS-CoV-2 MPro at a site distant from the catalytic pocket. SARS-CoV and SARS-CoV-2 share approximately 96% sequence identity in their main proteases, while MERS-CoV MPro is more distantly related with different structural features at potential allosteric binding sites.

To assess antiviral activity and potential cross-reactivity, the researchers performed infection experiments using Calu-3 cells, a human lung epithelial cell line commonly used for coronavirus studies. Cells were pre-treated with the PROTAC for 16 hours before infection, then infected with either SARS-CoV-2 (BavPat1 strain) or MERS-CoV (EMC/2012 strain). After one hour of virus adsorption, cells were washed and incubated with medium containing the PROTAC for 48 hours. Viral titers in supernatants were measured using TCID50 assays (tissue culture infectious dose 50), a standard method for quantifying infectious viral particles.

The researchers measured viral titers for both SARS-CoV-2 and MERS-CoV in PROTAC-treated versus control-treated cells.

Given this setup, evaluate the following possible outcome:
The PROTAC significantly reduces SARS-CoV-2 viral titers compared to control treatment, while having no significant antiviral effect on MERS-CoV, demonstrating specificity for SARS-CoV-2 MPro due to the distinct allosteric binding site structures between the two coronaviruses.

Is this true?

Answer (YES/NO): YES